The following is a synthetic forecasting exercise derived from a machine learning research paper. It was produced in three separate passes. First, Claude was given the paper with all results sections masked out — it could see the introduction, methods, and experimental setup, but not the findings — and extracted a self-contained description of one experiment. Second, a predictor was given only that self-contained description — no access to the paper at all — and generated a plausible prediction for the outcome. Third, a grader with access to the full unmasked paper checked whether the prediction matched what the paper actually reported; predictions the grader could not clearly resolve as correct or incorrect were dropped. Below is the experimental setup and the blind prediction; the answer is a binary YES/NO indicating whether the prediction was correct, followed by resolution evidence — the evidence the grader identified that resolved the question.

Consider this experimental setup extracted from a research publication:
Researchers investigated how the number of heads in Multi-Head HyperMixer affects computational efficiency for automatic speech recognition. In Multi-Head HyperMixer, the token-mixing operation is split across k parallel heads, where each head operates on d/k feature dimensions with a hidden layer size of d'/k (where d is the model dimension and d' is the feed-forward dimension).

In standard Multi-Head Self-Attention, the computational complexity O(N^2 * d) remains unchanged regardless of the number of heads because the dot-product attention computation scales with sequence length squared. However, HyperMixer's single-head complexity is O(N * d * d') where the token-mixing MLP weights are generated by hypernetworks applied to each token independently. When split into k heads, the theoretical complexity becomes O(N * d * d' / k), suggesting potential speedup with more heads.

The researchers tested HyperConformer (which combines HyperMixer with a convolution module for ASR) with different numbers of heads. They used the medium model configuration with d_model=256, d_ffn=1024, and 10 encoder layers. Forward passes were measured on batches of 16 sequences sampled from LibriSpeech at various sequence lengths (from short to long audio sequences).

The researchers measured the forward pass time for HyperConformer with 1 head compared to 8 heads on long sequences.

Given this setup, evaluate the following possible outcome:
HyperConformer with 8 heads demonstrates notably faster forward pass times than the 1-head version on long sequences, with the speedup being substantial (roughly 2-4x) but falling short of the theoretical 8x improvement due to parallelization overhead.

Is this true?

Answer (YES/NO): NO